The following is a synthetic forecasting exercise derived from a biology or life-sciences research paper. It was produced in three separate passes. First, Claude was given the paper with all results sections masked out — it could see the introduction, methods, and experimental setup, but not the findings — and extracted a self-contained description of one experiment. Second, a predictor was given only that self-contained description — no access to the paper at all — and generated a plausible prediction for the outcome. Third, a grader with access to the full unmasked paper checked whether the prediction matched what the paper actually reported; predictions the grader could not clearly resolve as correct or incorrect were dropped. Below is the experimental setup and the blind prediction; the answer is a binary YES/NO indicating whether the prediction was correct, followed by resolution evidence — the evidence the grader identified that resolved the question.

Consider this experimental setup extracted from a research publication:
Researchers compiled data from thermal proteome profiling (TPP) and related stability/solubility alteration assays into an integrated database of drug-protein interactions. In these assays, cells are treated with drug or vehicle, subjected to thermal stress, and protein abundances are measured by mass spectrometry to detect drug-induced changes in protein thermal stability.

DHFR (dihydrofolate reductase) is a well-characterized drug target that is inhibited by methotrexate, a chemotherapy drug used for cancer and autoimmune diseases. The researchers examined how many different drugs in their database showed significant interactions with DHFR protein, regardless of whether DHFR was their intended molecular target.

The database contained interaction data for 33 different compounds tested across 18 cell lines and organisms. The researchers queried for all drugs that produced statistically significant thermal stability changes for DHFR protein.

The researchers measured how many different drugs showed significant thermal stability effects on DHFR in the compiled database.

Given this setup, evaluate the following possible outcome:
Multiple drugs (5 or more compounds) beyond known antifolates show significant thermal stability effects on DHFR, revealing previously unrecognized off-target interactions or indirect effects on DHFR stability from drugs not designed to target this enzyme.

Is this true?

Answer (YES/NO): NO